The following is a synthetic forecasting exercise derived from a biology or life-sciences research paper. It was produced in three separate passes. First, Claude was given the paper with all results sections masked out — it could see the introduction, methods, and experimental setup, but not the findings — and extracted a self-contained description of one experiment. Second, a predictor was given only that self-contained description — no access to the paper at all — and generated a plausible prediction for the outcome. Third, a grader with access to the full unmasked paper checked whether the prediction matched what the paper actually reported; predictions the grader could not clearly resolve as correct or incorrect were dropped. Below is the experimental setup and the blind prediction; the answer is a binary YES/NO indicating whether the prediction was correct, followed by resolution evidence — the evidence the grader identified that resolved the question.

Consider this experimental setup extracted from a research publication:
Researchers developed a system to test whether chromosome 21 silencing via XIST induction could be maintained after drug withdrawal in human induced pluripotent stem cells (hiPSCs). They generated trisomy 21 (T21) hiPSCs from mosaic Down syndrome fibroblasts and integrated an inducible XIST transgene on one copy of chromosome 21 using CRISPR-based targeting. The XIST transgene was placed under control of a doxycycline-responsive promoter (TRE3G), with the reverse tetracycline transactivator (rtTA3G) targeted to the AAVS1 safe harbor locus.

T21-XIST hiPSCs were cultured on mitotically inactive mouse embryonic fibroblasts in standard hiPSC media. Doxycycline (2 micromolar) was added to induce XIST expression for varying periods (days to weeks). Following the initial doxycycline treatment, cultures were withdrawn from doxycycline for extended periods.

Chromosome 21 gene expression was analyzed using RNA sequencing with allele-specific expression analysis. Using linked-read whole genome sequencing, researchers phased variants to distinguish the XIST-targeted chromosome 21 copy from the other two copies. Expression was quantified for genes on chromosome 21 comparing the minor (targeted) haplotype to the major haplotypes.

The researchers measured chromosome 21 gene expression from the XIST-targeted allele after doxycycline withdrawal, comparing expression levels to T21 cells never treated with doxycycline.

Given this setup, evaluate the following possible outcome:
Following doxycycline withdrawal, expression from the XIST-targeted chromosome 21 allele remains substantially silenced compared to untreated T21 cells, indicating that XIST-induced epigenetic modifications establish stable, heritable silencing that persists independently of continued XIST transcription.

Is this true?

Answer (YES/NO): YES